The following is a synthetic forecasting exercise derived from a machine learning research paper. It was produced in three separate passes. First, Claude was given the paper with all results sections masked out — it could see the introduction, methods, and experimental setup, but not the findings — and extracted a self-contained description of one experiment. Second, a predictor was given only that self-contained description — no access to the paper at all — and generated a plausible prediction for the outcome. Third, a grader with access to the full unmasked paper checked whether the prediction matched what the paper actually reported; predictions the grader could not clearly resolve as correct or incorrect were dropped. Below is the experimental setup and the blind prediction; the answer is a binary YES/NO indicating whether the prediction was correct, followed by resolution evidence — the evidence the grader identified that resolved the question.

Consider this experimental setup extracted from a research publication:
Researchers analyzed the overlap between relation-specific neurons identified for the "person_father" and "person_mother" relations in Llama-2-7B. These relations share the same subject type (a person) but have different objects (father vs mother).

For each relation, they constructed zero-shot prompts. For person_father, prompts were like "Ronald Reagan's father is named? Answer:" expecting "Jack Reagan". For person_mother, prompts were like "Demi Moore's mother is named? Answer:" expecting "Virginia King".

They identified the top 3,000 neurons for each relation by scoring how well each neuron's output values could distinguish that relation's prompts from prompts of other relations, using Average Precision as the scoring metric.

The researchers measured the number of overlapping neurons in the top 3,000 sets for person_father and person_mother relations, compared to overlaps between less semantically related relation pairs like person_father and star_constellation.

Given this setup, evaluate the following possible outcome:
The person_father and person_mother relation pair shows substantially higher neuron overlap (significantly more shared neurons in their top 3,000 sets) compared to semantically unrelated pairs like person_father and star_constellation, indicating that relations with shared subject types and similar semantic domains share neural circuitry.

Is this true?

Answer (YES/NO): YES